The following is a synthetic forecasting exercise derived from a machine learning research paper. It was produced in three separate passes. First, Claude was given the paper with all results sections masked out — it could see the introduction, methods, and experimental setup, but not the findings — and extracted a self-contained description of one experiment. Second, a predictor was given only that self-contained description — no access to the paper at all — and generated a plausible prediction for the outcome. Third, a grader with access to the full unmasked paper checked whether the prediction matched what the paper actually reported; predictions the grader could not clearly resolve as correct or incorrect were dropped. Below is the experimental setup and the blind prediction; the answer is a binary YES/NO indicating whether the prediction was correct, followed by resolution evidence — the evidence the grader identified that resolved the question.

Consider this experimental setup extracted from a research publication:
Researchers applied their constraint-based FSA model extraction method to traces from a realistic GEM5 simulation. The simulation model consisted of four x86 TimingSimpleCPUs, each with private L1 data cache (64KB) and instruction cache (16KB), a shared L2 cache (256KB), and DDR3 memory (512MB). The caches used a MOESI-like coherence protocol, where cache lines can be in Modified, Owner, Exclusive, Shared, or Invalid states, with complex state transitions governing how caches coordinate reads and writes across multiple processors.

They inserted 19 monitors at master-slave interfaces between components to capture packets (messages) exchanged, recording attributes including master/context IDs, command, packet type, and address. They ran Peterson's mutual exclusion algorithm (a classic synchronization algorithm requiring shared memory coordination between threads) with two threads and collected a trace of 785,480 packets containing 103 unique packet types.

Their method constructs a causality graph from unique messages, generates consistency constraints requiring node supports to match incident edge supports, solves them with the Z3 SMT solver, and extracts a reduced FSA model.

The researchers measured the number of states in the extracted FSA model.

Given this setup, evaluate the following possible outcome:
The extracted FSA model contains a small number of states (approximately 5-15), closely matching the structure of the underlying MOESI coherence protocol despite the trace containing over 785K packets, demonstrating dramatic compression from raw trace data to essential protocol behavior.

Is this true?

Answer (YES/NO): NO